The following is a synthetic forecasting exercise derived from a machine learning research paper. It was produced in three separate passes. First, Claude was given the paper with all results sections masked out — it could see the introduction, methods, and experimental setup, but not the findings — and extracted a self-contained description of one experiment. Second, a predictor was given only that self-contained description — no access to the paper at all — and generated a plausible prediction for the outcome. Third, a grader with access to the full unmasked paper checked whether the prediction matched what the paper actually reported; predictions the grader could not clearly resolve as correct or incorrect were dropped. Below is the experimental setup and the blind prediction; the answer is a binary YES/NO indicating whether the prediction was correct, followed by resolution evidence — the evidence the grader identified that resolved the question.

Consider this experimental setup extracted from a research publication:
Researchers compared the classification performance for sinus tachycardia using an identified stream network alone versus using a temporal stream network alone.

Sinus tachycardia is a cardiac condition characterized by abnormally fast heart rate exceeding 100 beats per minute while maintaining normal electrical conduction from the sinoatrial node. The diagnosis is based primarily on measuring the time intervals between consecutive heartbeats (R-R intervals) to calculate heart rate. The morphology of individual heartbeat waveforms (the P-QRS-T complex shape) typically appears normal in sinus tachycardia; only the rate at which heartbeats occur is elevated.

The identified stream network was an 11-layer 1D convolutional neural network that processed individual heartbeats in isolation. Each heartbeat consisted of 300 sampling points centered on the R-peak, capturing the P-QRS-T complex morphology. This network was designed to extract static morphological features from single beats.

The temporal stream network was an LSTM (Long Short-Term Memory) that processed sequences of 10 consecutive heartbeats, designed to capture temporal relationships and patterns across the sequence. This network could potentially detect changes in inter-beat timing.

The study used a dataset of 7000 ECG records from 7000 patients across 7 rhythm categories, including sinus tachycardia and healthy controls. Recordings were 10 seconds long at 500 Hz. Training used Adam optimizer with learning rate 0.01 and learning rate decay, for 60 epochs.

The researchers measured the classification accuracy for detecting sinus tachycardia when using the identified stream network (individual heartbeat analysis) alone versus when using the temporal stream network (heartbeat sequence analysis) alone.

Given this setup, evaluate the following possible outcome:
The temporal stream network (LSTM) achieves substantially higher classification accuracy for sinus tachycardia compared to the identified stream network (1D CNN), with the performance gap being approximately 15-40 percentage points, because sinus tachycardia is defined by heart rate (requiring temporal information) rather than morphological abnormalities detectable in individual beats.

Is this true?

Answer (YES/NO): NO